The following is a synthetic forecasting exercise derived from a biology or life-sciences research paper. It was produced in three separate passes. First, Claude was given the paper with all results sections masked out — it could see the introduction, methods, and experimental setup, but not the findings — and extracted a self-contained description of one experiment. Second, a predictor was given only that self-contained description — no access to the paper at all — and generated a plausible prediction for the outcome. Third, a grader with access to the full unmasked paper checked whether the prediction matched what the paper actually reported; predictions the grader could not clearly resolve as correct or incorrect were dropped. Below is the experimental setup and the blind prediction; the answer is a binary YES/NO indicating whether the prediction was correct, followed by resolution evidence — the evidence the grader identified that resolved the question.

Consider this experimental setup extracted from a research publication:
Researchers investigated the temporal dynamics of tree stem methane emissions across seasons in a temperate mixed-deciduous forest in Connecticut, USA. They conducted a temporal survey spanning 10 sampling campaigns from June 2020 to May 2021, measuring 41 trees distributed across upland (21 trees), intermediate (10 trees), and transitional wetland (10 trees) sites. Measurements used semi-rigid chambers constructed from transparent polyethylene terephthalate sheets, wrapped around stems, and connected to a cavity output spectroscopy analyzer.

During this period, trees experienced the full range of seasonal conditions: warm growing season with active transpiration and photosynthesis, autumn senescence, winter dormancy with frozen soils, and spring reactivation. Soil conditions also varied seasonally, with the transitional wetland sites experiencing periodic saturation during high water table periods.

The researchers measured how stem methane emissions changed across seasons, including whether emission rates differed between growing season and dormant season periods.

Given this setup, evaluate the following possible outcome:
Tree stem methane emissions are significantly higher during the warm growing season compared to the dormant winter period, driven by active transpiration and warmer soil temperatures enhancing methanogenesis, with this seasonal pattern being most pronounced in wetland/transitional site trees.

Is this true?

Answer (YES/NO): NO